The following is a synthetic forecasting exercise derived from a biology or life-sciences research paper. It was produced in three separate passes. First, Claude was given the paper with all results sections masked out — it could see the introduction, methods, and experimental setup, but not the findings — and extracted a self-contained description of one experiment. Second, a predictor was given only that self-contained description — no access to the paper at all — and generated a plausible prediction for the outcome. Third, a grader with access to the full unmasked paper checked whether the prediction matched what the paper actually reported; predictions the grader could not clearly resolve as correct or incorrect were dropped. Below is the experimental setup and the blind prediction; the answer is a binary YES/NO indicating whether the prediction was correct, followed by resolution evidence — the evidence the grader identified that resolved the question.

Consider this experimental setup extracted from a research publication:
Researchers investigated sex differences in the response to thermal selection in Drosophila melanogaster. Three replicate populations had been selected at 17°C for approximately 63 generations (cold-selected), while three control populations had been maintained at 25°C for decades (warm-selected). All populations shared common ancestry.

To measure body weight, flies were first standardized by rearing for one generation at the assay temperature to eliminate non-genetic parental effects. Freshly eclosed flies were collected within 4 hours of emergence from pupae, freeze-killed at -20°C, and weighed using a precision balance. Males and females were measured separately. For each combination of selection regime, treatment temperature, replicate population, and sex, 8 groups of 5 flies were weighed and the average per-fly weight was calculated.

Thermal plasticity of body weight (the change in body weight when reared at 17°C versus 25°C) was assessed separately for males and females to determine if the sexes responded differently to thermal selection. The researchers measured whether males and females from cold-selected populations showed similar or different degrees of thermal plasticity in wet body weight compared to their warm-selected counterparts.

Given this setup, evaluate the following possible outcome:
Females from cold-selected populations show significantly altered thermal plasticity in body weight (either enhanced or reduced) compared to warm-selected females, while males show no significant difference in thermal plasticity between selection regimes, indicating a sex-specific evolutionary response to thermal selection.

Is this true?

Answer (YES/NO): NO